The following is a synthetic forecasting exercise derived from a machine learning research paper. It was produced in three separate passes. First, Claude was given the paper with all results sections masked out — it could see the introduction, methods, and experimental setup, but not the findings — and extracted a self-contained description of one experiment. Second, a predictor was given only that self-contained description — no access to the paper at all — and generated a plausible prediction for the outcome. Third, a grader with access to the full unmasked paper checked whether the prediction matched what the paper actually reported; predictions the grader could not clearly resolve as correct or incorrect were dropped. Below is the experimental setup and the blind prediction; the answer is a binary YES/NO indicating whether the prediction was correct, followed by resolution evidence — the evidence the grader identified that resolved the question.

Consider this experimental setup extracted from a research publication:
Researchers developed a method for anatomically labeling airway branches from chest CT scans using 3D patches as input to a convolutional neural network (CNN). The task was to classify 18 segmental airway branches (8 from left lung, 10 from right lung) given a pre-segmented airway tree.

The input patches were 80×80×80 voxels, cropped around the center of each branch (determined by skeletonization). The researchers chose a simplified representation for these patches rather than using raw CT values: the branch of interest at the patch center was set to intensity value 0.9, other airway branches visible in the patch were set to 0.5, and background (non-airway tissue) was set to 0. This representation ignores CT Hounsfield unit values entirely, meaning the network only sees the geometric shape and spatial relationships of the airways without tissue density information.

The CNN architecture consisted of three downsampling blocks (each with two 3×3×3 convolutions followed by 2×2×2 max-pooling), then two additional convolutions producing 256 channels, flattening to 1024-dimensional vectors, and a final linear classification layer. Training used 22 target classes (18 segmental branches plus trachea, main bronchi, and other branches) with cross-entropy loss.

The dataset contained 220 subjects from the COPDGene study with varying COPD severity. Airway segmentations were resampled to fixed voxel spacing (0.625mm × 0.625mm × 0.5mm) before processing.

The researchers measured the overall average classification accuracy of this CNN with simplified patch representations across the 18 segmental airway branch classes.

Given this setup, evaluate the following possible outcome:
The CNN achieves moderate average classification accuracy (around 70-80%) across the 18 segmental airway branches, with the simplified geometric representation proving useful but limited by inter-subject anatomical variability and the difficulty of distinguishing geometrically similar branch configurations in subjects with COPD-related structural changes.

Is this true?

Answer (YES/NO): NO